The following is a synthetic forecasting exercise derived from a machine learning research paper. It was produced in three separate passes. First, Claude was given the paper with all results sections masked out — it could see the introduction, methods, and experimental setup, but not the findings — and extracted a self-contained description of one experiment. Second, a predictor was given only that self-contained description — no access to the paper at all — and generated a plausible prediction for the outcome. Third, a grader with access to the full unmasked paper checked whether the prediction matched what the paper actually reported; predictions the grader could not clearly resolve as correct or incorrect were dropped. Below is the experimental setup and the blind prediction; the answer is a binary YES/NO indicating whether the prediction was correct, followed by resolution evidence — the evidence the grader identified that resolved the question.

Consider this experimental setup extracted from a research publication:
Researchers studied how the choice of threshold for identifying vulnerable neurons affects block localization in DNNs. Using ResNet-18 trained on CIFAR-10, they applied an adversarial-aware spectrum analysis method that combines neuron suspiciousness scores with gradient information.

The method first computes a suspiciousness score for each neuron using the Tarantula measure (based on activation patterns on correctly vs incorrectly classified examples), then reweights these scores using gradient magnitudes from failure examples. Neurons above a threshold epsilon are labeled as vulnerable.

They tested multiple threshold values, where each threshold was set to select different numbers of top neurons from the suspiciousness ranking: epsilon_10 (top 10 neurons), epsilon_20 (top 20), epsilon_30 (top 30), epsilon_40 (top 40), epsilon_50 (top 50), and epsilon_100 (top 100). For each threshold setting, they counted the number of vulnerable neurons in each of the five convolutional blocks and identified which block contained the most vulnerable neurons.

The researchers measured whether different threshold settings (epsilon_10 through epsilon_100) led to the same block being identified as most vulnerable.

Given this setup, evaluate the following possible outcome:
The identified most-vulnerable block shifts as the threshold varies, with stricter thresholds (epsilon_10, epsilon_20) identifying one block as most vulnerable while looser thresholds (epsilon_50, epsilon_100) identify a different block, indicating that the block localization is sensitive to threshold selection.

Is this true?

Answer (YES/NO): NO